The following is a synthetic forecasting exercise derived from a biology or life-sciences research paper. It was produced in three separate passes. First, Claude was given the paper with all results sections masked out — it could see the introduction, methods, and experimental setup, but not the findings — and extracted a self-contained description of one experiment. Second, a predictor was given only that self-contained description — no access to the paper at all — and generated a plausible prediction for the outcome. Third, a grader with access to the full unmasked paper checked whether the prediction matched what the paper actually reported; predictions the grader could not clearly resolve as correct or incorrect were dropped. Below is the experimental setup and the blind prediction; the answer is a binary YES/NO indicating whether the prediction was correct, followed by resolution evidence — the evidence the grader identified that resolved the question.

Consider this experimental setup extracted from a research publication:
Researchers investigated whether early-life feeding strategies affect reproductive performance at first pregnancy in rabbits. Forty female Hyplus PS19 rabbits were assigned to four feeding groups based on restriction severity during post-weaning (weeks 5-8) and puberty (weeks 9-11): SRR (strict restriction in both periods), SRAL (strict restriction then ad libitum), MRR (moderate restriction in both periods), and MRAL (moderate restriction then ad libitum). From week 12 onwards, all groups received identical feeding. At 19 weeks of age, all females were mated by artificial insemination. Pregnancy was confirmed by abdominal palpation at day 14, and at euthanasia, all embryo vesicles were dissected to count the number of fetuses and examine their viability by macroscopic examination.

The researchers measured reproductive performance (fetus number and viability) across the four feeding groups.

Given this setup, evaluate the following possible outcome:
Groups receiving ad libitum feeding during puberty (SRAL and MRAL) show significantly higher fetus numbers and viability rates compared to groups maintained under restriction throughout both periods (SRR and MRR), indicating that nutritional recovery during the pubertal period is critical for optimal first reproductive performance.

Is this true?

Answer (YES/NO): NO